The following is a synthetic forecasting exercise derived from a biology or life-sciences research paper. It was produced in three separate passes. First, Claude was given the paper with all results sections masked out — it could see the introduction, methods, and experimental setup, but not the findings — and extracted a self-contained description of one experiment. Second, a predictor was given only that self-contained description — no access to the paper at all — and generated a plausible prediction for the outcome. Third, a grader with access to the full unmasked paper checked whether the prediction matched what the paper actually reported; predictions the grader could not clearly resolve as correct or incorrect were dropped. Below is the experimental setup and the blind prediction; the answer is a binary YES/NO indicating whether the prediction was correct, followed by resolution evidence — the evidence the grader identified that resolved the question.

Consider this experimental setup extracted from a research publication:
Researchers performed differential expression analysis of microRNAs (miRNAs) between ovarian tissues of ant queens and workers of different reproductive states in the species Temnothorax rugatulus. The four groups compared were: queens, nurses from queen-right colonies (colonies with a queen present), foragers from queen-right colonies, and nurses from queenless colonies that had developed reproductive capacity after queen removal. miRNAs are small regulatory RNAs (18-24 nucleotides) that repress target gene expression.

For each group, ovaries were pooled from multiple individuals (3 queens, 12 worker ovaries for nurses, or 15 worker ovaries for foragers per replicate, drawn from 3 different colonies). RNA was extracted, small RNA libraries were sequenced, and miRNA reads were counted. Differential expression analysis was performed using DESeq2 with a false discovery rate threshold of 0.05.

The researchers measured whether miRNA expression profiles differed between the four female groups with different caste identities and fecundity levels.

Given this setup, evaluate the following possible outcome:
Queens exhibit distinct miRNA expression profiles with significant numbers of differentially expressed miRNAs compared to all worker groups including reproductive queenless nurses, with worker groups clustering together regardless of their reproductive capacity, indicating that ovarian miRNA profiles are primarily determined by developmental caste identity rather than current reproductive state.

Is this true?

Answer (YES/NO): NO